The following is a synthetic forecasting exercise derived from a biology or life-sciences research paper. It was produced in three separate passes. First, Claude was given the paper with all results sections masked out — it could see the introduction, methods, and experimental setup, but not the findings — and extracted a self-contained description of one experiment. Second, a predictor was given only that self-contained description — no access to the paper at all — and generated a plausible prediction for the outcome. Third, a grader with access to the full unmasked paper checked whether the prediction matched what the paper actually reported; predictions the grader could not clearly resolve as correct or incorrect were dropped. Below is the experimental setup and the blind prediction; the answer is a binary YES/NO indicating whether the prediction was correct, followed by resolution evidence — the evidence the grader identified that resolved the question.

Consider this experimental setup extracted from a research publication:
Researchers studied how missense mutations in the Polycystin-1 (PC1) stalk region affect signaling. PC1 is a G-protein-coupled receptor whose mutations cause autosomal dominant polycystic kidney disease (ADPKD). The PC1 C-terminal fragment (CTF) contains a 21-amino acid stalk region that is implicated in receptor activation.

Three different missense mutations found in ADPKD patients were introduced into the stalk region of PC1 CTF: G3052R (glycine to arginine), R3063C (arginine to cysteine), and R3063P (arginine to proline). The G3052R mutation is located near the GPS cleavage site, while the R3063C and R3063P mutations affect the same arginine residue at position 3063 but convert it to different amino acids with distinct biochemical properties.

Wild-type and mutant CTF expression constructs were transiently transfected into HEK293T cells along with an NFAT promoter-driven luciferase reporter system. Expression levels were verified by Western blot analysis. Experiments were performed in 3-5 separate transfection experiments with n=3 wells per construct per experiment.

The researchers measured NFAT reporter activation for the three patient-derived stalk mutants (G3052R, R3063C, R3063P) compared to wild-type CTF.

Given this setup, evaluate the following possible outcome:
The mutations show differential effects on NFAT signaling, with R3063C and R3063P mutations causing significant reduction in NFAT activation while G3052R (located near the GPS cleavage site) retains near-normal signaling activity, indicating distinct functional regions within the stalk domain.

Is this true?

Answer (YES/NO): NO